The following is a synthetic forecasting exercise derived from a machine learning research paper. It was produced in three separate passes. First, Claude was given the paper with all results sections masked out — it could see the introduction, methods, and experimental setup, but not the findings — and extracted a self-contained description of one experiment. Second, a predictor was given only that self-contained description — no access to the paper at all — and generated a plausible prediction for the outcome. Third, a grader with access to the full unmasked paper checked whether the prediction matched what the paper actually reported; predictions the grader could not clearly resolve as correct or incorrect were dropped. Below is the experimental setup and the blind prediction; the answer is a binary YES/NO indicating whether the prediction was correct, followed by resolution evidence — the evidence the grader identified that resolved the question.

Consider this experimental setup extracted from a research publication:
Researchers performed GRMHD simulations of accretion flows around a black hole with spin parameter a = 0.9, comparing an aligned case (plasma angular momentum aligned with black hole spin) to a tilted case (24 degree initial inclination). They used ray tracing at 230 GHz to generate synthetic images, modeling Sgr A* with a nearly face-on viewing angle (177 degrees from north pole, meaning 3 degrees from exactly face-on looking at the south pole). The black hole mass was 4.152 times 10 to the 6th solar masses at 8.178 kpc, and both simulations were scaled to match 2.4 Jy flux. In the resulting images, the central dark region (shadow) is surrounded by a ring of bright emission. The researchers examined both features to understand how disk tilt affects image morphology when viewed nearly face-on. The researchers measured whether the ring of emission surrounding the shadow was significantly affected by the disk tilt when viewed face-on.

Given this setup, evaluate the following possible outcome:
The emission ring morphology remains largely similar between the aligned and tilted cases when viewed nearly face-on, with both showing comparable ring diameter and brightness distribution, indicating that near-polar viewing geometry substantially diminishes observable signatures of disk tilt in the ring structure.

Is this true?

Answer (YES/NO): NO